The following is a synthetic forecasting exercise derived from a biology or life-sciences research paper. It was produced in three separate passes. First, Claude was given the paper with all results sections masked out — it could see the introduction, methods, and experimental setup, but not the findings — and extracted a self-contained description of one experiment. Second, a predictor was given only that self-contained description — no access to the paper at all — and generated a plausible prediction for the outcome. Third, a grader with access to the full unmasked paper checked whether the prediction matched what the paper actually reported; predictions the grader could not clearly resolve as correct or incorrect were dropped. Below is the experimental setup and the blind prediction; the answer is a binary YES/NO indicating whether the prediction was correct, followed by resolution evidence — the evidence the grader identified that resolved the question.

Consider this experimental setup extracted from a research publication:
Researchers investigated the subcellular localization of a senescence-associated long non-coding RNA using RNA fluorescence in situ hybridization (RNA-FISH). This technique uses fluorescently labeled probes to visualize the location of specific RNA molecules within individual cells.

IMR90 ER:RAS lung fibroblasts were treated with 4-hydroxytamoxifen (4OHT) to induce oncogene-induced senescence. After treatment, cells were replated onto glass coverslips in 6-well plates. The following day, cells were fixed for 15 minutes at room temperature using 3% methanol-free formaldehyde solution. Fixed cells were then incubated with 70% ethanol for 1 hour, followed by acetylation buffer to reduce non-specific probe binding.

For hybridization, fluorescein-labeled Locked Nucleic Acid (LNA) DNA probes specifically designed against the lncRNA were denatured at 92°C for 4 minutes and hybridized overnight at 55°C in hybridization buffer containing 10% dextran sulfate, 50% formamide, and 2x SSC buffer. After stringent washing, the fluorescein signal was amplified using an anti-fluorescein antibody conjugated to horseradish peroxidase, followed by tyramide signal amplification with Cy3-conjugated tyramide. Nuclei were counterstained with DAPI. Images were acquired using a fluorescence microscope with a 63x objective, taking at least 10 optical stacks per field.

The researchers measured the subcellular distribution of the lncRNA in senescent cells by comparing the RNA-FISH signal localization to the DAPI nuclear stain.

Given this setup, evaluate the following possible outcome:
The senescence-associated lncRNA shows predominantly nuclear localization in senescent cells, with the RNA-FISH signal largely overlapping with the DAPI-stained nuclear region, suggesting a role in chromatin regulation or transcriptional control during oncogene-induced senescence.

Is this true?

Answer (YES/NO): NO